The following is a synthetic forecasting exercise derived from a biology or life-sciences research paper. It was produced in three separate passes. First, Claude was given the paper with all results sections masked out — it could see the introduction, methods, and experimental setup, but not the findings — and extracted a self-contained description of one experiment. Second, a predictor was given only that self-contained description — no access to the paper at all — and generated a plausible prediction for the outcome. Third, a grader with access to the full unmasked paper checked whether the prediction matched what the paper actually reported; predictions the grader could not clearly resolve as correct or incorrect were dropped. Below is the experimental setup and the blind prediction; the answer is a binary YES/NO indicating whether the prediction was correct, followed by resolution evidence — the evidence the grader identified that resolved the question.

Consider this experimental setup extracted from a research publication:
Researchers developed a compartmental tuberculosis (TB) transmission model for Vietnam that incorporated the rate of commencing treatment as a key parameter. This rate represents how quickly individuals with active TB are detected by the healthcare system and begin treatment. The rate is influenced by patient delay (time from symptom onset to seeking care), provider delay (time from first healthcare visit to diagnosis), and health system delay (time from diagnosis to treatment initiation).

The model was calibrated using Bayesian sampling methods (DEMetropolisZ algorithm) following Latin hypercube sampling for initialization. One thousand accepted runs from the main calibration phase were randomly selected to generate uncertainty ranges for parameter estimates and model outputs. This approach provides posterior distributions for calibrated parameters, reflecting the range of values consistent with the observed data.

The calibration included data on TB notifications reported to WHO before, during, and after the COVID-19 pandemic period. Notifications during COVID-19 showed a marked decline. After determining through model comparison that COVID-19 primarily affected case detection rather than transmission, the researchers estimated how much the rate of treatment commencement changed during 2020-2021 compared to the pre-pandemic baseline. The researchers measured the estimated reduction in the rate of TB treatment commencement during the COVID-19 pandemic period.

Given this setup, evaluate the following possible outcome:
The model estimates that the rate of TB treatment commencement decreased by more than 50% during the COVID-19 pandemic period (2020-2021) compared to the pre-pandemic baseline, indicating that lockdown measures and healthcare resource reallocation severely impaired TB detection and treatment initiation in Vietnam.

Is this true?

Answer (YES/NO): NO